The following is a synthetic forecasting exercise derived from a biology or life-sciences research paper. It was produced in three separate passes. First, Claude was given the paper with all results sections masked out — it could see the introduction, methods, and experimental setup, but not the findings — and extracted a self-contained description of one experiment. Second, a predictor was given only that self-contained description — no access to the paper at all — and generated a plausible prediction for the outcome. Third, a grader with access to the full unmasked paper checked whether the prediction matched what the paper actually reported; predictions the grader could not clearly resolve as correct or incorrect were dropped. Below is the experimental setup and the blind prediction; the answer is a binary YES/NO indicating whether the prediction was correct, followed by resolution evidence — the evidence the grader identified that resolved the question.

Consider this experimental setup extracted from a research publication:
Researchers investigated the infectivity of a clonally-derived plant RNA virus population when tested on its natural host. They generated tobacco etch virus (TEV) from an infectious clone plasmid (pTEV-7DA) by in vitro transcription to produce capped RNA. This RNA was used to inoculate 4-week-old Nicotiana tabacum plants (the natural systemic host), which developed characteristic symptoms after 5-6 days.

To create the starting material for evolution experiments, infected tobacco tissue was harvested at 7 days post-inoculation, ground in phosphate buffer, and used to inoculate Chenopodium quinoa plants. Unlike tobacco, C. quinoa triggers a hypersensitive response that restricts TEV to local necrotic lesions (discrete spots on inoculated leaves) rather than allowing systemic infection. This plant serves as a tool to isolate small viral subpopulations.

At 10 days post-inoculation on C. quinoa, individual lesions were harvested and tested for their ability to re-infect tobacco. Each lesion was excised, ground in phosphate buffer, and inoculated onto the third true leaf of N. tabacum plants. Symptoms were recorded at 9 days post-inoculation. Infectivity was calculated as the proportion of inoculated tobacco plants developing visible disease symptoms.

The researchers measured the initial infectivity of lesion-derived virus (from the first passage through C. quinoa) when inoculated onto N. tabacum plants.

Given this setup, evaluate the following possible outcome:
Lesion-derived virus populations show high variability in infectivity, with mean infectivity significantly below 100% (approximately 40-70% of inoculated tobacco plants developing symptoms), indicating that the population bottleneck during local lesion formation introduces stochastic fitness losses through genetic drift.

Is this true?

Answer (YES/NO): NO